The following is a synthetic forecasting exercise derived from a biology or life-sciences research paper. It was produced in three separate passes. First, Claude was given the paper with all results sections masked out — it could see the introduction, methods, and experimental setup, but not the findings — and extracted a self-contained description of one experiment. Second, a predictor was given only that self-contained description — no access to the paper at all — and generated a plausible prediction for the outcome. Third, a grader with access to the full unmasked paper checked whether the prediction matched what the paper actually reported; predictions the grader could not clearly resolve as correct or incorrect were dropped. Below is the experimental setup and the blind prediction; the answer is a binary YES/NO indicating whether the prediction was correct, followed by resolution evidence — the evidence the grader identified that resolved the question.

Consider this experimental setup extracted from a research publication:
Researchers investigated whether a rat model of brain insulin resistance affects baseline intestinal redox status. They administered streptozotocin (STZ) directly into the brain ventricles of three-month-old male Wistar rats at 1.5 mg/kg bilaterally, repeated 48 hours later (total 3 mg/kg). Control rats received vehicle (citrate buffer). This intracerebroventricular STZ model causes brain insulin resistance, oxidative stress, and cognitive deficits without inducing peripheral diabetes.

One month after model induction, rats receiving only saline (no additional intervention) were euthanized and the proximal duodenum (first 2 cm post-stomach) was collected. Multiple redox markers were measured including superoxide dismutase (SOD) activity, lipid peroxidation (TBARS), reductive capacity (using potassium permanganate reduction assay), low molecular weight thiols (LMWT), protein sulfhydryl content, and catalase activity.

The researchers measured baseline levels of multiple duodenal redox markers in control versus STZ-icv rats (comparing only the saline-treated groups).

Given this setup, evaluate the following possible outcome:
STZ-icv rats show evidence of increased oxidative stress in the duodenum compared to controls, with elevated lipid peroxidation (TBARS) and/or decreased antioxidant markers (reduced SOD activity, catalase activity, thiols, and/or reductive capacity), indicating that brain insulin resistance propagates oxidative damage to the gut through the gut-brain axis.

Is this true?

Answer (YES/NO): YES